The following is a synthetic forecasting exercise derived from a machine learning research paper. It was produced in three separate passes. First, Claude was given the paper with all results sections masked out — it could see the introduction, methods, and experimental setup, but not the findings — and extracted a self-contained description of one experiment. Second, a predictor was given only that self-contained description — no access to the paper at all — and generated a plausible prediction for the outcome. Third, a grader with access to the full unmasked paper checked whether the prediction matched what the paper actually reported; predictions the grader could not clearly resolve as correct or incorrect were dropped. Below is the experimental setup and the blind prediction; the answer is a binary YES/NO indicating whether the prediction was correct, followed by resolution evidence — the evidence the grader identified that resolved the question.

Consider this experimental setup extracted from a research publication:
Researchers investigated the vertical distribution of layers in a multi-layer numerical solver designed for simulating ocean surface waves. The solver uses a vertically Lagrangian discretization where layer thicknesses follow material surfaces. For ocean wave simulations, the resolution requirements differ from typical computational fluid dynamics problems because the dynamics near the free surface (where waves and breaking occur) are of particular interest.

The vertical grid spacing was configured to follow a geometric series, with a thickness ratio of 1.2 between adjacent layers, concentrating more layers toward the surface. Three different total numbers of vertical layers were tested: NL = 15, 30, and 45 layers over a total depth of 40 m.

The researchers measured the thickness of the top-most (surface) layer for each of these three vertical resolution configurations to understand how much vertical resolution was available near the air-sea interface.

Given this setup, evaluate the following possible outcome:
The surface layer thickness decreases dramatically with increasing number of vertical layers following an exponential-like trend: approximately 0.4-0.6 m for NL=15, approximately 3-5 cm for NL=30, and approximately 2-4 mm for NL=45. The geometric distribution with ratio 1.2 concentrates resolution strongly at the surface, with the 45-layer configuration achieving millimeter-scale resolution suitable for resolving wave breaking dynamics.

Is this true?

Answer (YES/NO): NO